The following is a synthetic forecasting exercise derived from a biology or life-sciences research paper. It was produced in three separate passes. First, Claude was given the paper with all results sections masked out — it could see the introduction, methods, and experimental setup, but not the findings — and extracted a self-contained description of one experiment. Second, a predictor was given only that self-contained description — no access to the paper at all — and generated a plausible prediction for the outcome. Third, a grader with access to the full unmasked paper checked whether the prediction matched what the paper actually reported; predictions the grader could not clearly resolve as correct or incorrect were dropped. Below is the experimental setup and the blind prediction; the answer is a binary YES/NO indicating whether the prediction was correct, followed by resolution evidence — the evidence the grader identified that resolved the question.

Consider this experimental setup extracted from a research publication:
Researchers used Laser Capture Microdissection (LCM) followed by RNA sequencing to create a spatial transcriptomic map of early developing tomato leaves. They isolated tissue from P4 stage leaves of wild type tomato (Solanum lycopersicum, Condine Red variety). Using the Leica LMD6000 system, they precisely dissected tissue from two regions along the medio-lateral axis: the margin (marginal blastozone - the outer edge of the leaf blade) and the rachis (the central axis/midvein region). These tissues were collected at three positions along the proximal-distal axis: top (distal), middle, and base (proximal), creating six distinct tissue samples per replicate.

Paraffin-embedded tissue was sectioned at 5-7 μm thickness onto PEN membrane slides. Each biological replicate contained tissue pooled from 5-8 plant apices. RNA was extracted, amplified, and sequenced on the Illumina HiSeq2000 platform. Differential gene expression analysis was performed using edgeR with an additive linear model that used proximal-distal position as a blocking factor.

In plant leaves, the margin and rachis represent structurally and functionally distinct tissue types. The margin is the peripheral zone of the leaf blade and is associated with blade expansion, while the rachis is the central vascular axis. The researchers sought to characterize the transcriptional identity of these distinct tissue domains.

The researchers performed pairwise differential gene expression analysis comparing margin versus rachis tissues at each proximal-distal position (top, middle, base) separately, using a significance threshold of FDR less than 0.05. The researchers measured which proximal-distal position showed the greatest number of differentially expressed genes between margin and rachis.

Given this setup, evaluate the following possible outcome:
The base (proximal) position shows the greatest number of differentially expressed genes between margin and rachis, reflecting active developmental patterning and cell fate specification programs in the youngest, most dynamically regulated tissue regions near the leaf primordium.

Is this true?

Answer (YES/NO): YES